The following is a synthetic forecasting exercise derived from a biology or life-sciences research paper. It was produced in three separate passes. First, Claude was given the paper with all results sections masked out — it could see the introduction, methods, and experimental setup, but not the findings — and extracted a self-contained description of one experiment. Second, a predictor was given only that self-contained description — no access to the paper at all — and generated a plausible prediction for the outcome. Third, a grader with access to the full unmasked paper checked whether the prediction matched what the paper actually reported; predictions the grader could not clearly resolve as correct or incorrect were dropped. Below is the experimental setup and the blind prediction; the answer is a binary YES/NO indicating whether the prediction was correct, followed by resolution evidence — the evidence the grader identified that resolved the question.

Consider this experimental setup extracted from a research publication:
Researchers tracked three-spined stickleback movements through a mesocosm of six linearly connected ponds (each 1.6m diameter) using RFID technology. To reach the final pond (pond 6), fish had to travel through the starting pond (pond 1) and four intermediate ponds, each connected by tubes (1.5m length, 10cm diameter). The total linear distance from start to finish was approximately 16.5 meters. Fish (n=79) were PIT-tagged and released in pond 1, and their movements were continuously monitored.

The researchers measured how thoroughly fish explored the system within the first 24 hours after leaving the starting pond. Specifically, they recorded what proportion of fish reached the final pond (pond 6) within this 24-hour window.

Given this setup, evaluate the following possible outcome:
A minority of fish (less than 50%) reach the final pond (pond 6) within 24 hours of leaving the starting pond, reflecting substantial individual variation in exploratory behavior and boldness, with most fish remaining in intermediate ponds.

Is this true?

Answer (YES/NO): NO